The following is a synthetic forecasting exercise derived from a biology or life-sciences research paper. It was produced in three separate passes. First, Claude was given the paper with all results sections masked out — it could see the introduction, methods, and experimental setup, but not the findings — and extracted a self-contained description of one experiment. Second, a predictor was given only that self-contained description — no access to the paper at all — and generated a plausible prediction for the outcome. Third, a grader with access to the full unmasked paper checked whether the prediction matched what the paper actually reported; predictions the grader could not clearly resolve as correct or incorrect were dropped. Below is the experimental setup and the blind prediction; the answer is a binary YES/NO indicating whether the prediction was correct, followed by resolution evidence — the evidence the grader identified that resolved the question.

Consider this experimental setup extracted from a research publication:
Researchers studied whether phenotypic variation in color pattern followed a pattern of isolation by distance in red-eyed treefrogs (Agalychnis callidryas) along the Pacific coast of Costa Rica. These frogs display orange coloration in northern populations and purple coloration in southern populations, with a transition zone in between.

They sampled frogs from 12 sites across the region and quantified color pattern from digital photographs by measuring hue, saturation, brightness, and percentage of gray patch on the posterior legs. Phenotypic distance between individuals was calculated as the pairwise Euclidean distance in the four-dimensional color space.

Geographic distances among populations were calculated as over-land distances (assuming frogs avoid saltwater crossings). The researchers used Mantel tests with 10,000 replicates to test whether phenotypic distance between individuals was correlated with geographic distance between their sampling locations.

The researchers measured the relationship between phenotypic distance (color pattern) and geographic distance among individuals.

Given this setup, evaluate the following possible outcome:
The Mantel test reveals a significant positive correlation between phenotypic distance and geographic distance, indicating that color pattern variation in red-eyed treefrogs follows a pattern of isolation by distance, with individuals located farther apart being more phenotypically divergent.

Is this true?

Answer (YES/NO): NO